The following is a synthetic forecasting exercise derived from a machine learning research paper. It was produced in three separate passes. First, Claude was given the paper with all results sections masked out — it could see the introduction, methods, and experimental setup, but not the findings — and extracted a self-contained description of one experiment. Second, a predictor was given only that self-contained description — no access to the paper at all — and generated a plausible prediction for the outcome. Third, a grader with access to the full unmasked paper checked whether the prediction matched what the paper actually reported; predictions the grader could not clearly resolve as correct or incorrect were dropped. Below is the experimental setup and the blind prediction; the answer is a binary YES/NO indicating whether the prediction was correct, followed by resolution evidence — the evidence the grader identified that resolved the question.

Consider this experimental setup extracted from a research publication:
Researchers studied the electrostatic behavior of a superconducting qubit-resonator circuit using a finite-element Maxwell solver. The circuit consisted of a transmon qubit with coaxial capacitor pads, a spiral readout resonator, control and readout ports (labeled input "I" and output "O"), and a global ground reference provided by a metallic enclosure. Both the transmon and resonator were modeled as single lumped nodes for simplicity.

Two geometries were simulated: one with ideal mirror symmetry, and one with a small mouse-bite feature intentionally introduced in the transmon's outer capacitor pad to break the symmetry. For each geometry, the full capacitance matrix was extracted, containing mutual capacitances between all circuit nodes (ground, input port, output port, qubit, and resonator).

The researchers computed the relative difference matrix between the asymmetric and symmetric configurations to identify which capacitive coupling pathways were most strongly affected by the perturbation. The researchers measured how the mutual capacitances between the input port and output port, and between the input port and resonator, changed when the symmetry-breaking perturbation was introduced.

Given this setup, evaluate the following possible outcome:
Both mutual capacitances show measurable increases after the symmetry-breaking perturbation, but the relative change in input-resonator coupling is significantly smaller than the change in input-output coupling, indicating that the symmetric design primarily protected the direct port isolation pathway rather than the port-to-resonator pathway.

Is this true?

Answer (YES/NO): NO